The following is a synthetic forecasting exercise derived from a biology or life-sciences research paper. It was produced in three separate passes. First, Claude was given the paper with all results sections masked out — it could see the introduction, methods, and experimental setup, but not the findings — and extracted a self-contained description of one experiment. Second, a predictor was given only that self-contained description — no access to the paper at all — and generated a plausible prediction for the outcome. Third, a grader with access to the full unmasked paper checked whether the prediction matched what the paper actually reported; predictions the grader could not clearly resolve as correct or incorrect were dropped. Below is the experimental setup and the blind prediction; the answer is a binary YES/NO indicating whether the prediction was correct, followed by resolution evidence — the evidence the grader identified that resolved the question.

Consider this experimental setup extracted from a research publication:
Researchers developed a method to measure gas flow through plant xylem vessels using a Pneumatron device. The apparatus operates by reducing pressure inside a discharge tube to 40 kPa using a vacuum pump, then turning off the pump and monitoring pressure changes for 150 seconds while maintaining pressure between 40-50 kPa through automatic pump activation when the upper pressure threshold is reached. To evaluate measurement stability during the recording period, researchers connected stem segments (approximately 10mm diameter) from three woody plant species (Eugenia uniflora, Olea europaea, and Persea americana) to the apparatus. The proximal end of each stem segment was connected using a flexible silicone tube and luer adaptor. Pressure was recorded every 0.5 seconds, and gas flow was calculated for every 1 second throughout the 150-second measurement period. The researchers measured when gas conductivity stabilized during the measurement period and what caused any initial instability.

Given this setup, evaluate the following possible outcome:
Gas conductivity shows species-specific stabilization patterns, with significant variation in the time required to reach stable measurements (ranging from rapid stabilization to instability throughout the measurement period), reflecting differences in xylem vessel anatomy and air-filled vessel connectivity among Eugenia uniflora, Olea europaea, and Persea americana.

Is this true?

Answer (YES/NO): NO